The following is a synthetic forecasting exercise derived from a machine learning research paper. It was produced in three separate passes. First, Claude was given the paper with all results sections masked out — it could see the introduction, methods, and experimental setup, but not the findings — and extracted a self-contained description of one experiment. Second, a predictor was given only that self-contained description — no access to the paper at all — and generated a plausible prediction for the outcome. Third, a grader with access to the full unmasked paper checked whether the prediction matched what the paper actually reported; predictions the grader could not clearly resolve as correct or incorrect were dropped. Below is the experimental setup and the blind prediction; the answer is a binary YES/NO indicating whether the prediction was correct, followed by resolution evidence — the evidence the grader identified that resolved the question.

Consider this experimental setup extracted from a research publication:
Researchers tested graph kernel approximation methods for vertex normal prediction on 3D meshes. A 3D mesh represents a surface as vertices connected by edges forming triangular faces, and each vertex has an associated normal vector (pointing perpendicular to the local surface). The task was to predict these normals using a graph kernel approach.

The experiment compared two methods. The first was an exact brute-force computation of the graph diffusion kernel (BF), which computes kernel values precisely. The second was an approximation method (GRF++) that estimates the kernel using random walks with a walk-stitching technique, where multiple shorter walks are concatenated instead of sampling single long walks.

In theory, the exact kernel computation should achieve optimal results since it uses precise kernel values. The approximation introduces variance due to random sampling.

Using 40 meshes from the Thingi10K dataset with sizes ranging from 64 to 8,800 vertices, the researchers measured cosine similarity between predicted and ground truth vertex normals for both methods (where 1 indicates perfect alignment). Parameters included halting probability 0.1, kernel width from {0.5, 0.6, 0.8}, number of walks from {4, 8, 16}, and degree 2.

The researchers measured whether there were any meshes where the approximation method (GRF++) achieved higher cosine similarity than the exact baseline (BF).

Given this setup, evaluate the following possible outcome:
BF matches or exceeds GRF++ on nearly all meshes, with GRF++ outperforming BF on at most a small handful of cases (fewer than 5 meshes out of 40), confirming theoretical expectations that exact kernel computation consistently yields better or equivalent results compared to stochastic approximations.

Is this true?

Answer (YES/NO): YES